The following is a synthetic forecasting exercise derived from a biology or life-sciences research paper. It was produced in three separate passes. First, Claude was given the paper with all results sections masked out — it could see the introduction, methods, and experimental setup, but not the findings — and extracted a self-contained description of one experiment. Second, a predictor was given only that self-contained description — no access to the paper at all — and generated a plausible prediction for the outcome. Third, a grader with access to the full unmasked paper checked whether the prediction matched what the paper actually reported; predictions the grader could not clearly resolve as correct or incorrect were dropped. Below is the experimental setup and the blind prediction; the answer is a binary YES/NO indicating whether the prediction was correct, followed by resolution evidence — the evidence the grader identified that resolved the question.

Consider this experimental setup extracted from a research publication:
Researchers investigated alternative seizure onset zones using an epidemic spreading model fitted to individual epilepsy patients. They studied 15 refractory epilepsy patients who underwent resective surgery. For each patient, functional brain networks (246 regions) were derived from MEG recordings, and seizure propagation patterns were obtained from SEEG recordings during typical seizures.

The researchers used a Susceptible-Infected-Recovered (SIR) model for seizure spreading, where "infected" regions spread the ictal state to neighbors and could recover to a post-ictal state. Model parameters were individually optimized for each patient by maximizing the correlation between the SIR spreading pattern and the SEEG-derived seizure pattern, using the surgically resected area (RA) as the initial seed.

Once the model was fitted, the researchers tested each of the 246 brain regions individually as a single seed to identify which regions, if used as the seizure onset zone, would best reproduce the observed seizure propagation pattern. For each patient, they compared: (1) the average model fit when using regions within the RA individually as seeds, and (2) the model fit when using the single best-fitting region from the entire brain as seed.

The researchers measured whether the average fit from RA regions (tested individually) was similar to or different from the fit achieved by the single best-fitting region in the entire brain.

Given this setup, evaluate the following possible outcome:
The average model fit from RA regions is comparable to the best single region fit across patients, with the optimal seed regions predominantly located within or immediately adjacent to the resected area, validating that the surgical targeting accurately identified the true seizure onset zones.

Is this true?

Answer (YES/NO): NO